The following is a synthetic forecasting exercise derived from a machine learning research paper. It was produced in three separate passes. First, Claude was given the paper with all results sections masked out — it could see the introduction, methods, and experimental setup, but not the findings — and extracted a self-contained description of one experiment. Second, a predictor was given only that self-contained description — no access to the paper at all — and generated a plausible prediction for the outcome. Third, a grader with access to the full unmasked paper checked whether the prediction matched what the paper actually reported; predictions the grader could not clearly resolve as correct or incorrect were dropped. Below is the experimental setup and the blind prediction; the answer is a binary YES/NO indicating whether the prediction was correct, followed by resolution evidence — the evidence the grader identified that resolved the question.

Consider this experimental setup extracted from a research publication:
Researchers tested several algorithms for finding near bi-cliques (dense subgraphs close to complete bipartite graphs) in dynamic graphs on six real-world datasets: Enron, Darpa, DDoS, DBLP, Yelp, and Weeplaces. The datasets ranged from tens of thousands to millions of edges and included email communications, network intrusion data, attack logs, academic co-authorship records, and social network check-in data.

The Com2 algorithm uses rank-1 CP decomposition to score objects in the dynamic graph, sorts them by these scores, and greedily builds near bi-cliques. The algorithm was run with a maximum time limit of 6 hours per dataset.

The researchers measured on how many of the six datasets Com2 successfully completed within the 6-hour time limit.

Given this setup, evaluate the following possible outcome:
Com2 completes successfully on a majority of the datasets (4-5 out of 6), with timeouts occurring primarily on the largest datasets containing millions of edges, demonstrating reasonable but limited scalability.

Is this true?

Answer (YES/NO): NO